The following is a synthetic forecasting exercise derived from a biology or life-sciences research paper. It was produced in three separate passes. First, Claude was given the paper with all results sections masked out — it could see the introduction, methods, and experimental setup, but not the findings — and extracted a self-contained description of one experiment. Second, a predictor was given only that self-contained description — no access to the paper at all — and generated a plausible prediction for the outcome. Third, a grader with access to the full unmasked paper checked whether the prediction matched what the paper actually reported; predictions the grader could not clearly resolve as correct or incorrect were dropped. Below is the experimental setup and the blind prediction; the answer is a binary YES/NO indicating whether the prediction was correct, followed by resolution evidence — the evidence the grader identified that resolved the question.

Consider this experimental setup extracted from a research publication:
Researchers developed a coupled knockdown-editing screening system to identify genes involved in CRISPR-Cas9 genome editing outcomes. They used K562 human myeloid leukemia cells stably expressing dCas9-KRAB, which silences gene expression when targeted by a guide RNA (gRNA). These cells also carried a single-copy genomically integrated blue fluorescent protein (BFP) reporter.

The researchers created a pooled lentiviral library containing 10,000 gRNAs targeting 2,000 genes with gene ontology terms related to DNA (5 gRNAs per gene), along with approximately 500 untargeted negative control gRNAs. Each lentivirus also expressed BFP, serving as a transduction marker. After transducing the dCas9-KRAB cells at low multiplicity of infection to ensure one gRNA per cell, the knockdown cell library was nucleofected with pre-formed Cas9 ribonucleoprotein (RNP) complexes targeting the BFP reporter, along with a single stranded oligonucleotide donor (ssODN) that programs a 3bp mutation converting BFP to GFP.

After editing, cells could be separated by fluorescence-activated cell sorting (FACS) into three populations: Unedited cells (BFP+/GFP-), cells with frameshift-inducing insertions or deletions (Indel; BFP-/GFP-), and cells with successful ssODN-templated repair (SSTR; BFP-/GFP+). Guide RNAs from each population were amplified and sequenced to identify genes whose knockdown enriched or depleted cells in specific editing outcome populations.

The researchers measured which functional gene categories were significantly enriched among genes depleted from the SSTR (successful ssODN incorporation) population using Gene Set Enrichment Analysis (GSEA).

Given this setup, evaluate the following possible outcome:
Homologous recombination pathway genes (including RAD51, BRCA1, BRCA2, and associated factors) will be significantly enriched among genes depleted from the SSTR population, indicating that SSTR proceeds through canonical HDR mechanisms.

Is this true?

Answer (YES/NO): NO